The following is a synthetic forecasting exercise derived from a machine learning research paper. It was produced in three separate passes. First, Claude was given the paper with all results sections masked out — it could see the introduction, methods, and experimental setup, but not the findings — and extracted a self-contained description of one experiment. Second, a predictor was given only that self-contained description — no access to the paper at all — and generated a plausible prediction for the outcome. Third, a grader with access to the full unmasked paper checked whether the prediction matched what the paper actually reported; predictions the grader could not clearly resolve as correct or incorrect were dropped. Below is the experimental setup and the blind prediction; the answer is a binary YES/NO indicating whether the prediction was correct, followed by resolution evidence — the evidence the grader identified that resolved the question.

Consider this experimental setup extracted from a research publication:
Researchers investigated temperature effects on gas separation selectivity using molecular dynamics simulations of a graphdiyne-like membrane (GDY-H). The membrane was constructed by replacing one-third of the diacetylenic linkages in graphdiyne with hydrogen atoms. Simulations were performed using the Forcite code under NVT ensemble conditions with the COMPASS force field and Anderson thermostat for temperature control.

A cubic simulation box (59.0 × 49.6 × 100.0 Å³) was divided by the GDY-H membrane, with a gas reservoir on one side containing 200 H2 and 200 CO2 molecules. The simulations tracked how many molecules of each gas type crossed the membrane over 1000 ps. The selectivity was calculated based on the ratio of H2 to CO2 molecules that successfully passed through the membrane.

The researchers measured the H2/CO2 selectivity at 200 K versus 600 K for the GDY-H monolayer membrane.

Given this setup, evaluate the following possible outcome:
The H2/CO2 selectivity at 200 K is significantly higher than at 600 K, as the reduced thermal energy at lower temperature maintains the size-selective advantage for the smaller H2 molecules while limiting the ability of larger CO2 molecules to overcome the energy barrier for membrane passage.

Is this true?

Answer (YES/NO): YES